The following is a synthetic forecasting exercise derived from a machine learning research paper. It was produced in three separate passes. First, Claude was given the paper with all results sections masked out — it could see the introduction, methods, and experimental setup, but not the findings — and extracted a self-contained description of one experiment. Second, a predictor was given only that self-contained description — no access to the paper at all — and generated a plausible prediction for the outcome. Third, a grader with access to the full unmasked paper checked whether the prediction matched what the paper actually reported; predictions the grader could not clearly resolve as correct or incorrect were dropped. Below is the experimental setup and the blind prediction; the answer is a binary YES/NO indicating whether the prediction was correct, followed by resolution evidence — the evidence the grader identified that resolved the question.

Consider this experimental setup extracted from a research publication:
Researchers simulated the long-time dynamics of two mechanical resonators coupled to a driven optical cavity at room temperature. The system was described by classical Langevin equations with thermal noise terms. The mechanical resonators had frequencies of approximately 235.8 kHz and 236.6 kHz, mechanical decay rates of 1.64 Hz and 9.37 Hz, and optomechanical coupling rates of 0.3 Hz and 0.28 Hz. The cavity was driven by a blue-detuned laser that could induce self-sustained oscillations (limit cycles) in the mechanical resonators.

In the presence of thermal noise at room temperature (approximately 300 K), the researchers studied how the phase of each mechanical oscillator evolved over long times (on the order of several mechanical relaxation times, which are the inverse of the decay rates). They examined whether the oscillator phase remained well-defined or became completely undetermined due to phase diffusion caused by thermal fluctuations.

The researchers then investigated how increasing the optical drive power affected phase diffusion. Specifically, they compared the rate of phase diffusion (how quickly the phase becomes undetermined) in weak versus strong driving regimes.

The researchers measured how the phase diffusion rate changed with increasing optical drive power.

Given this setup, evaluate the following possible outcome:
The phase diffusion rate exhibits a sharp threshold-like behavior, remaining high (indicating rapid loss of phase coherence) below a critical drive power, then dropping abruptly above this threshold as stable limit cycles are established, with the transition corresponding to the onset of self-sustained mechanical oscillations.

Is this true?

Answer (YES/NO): NO